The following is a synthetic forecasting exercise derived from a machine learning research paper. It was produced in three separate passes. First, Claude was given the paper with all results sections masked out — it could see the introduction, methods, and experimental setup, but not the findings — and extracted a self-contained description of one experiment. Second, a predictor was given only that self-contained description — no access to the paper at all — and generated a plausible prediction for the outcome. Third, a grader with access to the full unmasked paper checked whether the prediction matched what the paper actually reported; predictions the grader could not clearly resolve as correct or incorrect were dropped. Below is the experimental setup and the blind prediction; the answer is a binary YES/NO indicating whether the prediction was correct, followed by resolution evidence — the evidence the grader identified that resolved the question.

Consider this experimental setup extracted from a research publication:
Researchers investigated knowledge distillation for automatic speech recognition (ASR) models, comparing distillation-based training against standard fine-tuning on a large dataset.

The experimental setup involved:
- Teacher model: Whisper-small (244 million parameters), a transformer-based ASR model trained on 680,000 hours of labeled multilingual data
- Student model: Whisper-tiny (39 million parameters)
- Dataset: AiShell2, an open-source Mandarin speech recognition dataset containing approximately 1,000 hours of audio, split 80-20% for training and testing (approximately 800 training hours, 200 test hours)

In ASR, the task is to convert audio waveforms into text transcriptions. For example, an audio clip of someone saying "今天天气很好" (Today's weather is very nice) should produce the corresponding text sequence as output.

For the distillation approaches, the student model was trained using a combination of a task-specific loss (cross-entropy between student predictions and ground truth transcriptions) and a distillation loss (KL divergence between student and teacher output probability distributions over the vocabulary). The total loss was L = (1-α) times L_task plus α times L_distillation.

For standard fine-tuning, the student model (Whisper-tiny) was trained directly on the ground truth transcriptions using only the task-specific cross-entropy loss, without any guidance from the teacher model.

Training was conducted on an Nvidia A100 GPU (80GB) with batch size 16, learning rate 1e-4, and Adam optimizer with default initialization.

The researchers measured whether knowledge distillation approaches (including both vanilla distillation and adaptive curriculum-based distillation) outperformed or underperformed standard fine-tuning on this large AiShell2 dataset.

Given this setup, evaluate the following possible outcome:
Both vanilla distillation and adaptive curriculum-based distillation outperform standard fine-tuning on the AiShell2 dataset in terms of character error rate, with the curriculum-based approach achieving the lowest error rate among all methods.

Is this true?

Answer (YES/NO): NO